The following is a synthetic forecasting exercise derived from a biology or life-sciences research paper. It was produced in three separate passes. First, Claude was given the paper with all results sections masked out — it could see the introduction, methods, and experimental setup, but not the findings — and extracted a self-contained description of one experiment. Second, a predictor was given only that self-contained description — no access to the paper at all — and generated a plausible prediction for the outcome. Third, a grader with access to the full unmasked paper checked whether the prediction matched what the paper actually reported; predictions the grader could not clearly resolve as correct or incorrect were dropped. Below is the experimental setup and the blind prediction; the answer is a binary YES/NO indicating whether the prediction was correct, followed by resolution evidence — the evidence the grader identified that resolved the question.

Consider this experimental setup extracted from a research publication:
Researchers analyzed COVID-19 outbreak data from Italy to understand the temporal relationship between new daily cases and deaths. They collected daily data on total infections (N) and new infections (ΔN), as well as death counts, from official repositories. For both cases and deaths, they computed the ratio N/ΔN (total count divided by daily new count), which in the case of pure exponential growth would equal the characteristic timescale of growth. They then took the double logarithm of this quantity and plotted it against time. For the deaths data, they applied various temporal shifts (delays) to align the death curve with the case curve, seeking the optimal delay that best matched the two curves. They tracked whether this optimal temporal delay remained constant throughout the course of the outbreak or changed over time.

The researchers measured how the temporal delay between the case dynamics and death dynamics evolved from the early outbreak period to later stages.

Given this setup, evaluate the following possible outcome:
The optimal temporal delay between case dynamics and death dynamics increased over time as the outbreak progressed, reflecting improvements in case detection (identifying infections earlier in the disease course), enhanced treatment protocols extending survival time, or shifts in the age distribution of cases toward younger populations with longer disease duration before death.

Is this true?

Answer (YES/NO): NO